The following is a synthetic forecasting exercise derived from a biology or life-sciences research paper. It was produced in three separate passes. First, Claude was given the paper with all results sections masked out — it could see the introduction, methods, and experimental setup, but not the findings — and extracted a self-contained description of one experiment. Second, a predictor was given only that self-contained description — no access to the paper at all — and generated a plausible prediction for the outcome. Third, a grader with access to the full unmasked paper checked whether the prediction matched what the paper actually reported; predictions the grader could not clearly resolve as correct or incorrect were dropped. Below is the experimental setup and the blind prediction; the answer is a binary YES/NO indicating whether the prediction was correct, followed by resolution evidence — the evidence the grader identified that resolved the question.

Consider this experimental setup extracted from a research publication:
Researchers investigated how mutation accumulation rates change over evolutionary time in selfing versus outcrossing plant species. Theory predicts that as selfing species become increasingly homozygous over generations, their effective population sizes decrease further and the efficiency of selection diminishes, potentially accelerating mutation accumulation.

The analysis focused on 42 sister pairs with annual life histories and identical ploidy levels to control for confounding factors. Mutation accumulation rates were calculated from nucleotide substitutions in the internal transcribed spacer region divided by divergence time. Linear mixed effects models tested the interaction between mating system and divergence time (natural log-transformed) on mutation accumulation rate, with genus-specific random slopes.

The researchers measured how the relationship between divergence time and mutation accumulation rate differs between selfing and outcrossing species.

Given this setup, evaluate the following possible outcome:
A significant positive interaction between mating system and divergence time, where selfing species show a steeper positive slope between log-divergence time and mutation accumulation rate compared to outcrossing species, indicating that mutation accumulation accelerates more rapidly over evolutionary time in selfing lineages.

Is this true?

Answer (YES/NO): YES